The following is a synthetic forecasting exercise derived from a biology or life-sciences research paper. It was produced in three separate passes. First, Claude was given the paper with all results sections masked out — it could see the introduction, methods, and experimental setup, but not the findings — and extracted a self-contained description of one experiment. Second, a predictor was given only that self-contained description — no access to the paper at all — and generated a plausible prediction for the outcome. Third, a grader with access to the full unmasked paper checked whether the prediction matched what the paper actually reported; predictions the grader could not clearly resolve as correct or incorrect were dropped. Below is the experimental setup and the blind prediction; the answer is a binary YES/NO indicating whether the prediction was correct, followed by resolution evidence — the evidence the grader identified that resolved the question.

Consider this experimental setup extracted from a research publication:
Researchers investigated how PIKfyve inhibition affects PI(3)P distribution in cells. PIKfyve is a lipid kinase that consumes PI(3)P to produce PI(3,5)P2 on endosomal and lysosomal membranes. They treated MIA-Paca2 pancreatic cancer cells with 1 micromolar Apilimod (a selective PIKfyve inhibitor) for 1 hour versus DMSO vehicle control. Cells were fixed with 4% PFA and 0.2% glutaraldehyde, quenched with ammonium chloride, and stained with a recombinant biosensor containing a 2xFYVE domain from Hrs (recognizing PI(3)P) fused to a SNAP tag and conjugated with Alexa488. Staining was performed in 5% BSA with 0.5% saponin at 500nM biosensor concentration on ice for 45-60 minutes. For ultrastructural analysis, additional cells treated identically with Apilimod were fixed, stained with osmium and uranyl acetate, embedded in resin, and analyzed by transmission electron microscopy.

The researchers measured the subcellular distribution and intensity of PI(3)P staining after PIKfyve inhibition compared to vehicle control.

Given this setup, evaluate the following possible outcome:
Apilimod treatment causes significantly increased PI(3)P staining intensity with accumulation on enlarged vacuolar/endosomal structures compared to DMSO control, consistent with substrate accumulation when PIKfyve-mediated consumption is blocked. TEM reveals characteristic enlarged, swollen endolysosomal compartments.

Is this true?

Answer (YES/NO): YES